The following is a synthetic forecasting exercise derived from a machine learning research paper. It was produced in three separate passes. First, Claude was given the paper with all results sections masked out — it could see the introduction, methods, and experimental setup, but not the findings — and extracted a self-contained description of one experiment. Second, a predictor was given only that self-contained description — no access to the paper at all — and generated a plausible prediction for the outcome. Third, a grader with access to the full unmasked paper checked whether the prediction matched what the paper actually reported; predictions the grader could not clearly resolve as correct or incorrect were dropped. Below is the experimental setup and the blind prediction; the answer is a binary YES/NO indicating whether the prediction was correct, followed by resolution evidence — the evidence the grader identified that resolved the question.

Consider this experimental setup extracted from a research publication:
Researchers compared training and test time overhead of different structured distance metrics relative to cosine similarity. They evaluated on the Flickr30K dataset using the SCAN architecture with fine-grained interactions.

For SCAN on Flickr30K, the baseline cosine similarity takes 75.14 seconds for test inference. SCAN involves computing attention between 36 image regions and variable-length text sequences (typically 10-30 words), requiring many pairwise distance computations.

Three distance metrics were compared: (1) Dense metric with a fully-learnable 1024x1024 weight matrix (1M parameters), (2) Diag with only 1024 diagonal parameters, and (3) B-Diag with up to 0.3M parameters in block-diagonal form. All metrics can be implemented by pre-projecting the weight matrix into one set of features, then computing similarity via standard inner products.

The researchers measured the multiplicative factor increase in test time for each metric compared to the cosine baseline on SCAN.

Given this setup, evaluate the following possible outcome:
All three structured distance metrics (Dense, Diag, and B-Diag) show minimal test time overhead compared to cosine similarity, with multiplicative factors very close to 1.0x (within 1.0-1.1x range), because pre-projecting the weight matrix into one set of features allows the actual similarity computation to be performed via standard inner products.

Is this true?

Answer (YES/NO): YES